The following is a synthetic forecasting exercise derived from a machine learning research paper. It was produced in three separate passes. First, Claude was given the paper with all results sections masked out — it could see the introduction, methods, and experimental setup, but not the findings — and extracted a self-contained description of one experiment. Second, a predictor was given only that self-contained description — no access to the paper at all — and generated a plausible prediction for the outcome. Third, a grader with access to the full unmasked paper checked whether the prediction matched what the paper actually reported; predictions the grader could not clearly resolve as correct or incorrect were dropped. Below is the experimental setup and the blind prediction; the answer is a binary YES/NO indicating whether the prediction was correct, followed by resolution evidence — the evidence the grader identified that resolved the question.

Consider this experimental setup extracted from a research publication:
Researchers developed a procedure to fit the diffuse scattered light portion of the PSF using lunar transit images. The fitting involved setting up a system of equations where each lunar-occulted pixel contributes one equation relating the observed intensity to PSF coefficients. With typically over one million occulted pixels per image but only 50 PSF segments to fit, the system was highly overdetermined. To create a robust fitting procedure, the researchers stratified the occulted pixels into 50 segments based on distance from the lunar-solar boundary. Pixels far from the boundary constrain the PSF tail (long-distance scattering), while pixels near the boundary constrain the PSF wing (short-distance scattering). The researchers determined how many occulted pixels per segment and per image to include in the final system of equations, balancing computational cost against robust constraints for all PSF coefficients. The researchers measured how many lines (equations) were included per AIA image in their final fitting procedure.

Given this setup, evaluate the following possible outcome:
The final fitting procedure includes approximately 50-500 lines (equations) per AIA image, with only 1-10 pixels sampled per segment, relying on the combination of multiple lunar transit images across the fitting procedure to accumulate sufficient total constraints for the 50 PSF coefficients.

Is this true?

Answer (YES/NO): NO